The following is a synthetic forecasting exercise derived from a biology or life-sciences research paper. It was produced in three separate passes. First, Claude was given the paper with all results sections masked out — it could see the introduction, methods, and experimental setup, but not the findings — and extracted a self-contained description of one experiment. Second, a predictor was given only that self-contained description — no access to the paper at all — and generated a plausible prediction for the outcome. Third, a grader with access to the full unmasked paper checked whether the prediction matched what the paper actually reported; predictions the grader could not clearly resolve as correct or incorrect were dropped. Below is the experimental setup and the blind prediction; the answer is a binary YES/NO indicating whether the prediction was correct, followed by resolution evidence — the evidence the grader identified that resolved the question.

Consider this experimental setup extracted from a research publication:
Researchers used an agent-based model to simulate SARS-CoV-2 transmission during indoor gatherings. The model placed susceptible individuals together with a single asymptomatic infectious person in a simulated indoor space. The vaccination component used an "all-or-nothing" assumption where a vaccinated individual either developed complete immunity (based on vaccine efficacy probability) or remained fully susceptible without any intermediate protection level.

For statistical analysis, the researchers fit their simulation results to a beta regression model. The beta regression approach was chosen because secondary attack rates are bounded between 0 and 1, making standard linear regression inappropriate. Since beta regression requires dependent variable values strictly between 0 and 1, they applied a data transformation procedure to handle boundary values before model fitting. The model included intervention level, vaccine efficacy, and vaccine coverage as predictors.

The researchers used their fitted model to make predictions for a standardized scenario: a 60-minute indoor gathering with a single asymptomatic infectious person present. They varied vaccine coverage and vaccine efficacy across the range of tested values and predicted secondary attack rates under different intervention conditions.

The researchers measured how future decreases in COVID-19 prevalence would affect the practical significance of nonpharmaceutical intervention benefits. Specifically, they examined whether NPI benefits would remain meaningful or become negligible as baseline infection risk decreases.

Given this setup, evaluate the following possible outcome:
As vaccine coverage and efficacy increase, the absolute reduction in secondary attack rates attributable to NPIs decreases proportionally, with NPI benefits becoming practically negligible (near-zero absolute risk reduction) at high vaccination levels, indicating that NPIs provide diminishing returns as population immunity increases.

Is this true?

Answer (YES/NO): NO